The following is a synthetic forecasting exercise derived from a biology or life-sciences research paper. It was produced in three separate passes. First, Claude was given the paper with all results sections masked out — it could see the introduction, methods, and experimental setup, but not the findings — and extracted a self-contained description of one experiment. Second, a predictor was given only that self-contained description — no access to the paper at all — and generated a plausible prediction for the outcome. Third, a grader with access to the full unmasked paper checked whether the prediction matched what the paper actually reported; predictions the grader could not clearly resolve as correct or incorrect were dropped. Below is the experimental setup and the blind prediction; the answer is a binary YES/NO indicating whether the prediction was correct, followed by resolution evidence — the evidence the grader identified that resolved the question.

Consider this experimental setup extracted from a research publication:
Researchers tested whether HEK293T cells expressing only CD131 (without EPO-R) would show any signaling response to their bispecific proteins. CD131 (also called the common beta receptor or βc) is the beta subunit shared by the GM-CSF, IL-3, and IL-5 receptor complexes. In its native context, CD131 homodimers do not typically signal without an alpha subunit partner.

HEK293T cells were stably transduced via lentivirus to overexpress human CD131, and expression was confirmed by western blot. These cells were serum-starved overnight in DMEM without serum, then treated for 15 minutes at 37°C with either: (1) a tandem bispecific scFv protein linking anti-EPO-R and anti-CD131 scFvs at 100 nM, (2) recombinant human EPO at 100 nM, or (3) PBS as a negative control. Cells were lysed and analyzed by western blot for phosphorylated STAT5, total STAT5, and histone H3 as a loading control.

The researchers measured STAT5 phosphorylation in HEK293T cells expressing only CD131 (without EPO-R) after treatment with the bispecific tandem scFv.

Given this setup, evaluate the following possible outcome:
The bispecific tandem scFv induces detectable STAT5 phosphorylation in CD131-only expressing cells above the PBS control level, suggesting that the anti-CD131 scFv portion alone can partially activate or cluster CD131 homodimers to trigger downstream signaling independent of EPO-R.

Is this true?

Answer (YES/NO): YES